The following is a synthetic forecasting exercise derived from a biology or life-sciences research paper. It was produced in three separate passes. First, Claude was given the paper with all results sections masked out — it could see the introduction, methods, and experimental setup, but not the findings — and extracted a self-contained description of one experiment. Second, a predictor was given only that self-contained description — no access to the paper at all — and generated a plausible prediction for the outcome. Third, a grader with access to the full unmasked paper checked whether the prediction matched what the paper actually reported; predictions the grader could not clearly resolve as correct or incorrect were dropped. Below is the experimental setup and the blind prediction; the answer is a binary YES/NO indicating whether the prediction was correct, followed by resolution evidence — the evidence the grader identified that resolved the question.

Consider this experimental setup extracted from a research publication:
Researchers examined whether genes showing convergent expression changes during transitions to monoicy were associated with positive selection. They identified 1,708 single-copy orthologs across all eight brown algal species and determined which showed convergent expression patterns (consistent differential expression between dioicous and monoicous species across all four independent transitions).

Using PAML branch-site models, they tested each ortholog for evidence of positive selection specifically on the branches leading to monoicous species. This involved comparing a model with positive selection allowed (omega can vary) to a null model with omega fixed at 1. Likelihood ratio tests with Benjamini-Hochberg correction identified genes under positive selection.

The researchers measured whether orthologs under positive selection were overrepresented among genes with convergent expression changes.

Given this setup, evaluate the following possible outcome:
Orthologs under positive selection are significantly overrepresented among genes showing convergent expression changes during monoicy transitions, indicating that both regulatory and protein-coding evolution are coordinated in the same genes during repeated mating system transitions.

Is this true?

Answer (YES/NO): YES